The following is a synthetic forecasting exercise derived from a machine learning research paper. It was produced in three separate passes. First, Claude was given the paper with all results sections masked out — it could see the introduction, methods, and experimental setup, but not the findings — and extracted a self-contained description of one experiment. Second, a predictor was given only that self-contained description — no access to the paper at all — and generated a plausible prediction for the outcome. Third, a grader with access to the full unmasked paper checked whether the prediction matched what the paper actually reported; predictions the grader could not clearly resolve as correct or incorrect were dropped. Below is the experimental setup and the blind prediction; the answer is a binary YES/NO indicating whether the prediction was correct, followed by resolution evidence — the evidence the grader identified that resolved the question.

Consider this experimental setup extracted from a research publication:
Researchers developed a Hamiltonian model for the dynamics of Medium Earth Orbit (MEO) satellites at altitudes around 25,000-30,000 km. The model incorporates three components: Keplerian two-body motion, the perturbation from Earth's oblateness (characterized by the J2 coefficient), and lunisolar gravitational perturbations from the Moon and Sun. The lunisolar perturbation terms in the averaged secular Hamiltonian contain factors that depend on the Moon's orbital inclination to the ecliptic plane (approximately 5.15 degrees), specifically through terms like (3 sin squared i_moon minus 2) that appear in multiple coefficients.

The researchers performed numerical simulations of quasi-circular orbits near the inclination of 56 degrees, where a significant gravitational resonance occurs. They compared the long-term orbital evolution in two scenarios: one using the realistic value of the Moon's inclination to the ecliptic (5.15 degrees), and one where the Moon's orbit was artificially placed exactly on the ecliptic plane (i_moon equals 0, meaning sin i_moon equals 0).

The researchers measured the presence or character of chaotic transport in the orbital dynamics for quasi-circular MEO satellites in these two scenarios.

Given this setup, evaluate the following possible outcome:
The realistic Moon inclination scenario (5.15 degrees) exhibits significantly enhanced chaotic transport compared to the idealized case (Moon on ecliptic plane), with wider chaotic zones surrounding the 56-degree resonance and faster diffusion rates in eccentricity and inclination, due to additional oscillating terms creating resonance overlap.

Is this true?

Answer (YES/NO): YES